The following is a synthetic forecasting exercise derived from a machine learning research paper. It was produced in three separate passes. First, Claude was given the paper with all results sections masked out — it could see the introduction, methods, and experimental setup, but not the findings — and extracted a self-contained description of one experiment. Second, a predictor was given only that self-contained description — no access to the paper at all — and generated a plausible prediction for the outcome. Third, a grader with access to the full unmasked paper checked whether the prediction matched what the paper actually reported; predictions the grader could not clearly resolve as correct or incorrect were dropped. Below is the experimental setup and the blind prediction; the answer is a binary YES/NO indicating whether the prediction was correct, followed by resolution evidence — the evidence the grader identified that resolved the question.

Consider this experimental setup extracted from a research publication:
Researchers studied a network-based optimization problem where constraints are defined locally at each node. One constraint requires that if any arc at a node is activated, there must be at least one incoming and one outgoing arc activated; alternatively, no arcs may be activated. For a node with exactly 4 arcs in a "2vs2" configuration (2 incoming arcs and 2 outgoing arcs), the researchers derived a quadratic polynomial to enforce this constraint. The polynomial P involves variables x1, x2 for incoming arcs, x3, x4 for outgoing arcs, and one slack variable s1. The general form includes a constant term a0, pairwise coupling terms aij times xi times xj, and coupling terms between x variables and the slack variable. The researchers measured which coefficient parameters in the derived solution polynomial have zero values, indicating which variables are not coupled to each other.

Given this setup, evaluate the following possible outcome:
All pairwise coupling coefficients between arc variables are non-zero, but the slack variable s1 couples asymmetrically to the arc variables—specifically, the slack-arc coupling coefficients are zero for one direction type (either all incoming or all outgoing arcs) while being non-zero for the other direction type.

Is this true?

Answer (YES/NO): NO